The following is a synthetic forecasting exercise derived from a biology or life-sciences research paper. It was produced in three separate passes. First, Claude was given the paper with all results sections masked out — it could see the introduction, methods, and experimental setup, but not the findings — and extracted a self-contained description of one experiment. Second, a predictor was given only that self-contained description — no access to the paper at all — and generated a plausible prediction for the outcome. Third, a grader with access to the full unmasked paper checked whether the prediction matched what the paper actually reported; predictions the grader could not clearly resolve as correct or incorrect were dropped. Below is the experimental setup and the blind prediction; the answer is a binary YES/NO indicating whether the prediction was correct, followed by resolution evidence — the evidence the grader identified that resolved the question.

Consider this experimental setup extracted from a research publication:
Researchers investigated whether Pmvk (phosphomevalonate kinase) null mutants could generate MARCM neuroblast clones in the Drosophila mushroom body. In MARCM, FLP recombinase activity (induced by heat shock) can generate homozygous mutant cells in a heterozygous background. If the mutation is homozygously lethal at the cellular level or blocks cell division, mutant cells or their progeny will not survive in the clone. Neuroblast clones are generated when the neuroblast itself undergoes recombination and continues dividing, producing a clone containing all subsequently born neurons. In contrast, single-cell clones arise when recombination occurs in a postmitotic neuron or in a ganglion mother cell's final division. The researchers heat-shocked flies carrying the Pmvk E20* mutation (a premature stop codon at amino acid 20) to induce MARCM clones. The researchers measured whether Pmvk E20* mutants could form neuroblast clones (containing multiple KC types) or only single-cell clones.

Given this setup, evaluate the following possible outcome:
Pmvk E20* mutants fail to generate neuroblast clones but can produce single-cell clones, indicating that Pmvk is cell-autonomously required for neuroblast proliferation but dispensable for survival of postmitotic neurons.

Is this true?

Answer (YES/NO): YES